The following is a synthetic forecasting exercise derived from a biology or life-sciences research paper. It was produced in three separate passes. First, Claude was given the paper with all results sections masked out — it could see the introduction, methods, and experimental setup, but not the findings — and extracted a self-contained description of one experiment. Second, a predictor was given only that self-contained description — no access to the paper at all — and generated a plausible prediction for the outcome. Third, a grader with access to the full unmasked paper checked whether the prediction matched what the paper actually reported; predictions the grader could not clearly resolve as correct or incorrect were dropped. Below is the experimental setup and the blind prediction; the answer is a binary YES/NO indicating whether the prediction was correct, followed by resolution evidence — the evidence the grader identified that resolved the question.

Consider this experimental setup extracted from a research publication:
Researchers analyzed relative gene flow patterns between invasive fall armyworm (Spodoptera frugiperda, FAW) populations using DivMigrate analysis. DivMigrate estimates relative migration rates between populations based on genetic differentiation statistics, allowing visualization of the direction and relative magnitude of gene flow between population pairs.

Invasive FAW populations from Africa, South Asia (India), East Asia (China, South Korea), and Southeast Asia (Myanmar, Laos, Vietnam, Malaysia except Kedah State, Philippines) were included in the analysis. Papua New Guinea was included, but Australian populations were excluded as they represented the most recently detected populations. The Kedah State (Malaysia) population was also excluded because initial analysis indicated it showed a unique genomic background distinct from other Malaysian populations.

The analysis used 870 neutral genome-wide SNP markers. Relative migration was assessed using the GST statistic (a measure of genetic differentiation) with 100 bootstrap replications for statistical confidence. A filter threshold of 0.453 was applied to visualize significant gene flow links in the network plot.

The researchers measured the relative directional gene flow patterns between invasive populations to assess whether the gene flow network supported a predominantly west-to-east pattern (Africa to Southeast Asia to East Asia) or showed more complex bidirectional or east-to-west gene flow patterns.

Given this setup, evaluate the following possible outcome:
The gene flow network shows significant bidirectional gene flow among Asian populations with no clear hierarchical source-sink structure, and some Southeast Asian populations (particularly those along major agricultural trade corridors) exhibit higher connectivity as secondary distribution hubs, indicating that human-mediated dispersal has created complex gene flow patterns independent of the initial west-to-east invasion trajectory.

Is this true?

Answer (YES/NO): NO